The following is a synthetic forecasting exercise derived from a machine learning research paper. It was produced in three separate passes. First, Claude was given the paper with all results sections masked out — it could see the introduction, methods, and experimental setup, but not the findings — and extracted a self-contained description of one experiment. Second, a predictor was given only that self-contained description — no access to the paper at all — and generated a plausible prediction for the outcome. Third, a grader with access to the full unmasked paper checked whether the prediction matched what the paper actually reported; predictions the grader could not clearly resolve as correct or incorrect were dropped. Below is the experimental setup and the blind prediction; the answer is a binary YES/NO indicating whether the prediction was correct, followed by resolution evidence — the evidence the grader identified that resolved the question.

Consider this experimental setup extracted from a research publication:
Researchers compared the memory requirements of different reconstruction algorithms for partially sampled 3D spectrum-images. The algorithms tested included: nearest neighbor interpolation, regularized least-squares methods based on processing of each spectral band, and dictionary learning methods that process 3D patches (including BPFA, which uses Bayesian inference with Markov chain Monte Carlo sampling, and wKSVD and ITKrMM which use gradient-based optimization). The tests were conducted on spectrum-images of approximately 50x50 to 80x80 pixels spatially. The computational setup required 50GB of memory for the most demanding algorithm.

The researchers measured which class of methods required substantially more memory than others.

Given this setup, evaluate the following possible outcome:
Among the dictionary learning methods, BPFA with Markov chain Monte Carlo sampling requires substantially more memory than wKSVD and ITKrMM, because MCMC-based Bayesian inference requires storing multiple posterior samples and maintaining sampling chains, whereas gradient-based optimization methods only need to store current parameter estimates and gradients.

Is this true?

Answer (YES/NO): YES